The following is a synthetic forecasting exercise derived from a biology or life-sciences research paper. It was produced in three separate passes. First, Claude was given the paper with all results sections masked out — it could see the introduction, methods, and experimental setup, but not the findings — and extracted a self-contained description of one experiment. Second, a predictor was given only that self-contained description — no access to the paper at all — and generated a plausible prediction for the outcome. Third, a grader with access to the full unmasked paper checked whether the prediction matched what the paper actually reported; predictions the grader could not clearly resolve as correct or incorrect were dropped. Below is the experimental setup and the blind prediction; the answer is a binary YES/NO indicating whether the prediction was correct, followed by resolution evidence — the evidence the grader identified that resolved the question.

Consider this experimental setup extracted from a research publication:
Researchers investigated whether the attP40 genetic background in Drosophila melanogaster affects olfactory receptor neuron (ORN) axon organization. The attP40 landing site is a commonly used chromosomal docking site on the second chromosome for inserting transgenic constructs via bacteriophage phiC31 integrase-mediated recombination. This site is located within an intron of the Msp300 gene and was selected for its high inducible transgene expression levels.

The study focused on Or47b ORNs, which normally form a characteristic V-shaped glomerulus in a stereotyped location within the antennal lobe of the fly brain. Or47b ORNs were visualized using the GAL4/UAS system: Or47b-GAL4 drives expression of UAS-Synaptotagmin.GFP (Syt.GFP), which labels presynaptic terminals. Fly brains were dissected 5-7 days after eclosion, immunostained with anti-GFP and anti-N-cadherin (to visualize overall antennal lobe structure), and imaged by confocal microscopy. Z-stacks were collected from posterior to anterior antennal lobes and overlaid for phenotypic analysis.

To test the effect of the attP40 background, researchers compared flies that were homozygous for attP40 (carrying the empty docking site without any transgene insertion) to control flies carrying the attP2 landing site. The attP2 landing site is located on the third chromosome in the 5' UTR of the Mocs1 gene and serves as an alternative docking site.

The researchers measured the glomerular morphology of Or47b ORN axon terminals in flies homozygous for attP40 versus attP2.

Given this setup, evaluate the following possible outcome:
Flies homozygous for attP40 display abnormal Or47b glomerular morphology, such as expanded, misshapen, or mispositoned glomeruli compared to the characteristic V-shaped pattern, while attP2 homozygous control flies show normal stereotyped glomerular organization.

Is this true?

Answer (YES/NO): YES